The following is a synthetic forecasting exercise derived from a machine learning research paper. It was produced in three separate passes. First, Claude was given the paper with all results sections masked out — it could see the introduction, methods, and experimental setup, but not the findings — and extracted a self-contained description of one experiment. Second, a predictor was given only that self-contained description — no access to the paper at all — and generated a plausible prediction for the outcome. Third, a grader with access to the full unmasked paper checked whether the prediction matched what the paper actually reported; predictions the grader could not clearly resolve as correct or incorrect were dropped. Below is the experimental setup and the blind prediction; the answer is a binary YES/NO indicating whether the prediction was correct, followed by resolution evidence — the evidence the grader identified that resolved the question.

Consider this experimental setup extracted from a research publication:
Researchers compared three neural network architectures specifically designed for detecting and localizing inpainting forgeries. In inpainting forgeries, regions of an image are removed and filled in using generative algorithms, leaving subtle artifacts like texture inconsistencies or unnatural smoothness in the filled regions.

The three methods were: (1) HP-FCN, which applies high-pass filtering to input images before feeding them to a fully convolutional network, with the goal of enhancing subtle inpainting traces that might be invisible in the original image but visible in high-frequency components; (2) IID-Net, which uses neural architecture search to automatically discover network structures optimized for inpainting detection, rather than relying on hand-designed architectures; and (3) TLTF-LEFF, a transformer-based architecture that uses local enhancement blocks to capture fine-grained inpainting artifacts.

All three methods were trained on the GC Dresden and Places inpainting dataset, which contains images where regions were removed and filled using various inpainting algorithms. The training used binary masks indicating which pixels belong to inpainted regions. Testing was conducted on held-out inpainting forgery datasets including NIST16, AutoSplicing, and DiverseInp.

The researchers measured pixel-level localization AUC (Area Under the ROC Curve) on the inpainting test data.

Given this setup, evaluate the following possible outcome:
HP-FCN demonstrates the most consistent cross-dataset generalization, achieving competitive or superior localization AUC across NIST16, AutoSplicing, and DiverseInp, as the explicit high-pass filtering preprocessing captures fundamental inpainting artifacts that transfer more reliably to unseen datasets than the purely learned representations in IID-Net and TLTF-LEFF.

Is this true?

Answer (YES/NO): NO